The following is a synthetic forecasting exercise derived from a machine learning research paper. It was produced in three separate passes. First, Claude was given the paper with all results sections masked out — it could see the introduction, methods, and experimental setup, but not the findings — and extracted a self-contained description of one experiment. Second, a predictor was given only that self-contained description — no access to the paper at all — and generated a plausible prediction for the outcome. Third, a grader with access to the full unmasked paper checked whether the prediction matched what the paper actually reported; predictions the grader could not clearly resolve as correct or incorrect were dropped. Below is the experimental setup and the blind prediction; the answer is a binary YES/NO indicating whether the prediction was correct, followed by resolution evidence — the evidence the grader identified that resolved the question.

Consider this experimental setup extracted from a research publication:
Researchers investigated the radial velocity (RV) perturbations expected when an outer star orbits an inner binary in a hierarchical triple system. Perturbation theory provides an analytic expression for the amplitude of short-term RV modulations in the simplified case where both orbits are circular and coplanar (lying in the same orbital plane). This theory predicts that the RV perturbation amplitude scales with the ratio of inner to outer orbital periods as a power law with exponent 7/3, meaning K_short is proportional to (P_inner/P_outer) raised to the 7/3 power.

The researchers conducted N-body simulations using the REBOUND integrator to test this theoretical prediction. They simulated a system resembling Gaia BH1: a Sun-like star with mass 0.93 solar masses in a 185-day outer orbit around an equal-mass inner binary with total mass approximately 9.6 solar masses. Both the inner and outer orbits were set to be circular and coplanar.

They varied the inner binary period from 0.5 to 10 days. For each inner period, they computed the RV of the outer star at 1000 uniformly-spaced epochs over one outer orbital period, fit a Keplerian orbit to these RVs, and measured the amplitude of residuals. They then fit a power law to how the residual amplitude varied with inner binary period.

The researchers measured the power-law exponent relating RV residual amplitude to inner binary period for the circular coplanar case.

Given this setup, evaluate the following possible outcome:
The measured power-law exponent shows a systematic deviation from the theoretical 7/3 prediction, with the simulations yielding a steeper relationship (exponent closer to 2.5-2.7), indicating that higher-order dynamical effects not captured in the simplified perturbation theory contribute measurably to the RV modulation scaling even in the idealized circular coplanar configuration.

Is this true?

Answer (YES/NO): NO